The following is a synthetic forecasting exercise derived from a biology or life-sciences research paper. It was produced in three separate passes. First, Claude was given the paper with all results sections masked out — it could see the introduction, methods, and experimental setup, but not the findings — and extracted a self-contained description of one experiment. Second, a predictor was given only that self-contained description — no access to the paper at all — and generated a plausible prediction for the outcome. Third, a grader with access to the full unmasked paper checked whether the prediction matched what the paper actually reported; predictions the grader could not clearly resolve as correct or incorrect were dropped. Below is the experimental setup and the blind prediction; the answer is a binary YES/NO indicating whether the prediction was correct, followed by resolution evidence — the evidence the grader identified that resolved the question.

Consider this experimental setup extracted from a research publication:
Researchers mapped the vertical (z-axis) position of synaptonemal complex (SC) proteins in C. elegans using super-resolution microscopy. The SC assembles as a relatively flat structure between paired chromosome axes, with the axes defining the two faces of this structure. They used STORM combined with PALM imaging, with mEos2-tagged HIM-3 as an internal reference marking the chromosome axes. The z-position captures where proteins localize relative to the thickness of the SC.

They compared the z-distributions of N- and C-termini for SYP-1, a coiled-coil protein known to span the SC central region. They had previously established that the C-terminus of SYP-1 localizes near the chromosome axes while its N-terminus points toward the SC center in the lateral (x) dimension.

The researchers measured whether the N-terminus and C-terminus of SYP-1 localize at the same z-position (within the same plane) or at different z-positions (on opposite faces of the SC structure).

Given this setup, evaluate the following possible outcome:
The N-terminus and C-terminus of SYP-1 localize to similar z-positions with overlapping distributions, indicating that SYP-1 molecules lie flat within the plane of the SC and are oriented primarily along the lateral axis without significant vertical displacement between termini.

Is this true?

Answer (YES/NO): NO